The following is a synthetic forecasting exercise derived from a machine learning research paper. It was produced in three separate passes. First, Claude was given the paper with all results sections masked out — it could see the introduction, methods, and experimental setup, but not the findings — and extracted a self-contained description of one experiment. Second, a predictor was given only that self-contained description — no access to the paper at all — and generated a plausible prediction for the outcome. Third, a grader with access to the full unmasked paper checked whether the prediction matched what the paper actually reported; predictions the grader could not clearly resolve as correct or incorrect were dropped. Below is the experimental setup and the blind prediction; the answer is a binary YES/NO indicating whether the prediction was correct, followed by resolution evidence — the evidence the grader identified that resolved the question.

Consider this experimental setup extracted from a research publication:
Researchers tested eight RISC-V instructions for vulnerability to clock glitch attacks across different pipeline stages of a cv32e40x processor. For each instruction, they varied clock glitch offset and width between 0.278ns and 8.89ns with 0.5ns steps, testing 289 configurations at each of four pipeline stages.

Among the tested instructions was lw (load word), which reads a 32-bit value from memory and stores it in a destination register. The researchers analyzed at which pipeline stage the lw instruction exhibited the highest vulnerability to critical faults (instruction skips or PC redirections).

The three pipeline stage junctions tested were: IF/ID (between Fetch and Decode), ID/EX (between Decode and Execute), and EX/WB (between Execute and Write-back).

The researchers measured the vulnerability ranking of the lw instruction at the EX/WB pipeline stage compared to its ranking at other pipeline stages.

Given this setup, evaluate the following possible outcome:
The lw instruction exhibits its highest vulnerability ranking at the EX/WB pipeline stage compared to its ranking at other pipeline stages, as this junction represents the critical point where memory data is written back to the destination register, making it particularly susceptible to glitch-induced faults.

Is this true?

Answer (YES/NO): YES